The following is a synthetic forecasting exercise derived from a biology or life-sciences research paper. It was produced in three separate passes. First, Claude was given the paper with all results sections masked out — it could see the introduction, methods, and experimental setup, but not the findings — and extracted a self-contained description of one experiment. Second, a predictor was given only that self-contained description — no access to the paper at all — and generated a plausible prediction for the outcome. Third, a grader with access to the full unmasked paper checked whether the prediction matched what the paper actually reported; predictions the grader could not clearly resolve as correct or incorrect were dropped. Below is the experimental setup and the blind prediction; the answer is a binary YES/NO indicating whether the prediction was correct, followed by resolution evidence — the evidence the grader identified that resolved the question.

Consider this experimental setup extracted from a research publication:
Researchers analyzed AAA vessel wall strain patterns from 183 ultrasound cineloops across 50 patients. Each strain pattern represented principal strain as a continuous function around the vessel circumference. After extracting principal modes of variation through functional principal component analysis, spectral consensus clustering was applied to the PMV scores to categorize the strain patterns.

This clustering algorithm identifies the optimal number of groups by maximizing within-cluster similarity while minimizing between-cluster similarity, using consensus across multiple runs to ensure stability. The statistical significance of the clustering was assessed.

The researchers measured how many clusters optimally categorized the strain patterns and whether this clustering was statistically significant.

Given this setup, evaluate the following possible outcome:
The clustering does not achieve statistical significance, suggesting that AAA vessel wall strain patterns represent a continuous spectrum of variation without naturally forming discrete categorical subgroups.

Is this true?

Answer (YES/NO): NO